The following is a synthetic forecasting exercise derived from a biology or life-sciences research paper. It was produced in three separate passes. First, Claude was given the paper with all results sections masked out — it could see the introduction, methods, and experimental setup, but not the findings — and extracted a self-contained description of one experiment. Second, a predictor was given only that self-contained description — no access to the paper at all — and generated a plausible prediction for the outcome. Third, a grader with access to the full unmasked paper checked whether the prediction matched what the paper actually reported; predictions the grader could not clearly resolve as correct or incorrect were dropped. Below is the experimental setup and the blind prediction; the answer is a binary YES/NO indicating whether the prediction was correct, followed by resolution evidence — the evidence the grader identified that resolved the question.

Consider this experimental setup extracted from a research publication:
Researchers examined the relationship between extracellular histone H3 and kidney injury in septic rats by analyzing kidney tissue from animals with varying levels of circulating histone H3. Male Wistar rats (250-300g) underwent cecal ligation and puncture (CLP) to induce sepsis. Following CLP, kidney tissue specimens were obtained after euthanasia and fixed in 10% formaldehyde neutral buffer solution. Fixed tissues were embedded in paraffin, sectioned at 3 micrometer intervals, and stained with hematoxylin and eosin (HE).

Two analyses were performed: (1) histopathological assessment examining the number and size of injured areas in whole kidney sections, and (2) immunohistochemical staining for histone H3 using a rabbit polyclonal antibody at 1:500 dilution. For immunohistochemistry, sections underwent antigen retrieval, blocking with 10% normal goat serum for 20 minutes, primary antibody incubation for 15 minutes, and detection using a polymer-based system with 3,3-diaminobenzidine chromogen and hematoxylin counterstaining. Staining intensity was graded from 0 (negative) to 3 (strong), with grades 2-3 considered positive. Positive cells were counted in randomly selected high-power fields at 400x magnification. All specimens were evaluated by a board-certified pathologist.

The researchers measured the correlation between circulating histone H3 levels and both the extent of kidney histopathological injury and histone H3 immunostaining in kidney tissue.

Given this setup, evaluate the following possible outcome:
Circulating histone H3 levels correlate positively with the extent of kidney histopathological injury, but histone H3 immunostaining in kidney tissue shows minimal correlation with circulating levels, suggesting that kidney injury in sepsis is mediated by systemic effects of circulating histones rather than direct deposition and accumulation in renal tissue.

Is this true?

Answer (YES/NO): NO